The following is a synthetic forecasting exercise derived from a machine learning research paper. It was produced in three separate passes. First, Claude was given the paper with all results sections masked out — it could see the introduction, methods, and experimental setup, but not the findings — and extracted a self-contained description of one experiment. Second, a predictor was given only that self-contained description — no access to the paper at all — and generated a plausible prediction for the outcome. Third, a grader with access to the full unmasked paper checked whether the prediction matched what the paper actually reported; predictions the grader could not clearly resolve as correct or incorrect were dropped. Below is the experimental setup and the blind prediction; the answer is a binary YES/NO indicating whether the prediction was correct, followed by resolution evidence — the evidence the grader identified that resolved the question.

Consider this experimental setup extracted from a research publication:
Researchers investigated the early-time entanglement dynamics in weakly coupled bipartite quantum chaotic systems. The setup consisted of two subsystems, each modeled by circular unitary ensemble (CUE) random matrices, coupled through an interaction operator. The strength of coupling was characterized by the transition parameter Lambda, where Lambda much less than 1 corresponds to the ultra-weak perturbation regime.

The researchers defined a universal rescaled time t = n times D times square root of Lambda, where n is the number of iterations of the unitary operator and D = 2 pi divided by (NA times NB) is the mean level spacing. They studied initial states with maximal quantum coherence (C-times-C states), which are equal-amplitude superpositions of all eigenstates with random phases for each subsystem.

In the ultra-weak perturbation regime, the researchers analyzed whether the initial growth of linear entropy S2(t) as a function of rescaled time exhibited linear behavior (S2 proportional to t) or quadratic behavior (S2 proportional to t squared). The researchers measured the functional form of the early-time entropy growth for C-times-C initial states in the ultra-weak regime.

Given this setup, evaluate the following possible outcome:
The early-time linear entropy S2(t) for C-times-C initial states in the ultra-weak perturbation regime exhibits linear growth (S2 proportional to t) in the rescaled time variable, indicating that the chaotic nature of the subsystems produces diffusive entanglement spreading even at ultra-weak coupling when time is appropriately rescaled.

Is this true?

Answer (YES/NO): NO